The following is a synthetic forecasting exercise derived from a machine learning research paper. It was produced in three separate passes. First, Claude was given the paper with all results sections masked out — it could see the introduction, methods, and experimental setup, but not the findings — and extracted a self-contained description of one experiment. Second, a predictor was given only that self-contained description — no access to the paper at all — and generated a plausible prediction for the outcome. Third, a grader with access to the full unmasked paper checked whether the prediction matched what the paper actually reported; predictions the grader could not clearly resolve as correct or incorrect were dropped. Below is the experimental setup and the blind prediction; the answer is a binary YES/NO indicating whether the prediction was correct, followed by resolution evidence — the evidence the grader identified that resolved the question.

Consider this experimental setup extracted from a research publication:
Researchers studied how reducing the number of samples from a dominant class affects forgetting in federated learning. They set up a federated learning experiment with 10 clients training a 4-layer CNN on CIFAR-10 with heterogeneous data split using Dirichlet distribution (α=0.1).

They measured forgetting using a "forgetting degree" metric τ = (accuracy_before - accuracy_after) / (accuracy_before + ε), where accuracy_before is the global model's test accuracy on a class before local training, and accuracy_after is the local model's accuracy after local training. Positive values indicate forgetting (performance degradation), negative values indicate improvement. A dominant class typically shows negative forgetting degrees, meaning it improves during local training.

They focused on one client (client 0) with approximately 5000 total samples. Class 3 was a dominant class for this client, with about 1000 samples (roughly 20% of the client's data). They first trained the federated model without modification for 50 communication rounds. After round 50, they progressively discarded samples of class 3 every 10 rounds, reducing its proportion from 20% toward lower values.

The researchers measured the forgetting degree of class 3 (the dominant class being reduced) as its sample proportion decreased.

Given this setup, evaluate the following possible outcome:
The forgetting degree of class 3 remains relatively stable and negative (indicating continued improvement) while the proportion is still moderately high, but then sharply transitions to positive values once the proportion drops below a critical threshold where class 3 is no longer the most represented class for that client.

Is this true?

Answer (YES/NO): NO